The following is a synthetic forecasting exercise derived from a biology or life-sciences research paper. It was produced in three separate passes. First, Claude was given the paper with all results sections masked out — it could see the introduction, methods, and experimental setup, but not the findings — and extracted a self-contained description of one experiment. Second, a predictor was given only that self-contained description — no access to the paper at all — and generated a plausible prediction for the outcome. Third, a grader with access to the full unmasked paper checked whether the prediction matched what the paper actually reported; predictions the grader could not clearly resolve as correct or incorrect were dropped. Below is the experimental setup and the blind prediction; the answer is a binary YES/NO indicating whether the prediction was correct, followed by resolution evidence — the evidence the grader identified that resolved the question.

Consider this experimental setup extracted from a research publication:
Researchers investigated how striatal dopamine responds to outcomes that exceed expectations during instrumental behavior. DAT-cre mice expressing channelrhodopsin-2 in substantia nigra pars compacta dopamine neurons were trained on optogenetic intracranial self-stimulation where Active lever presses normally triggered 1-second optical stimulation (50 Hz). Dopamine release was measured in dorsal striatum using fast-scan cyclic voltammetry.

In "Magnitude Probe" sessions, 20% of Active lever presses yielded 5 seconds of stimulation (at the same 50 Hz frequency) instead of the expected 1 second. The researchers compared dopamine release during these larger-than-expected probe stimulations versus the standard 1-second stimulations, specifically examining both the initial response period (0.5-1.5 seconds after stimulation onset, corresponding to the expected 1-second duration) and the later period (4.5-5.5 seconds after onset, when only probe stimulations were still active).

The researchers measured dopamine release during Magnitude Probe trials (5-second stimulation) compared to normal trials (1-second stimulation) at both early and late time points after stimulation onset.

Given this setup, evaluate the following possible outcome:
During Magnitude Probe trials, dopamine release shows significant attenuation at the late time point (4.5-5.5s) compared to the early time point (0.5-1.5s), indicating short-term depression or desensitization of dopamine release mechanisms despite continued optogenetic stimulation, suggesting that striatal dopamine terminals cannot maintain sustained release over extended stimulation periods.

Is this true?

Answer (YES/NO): NO